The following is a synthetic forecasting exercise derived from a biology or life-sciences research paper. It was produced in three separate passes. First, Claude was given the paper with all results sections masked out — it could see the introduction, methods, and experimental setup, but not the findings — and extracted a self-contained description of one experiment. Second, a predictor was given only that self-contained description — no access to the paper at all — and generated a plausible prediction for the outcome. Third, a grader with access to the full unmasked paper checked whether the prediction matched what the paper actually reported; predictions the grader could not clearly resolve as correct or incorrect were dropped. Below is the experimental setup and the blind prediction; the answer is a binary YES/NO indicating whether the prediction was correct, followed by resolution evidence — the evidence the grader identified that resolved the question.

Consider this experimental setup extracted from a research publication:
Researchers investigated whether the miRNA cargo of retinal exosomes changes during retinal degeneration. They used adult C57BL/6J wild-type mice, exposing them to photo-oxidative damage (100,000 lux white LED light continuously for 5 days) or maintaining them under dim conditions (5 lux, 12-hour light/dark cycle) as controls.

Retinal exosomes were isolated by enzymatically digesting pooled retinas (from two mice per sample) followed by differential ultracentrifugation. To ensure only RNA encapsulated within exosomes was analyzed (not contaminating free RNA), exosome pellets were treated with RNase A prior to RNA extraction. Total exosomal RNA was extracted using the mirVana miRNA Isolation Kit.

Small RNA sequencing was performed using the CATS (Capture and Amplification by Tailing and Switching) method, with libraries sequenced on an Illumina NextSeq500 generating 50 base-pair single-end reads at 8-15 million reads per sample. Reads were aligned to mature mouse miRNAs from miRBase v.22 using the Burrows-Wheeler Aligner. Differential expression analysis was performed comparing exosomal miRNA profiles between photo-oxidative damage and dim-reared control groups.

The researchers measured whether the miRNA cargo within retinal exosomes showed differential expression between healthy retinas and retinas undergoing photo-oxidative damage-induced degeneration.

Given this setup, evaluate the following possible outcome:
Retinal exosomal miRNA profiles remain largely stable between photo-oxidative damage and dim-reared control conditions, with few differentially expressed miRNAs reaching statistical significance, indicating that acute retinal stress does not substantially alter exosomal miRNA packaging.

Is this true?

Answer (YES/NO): YES